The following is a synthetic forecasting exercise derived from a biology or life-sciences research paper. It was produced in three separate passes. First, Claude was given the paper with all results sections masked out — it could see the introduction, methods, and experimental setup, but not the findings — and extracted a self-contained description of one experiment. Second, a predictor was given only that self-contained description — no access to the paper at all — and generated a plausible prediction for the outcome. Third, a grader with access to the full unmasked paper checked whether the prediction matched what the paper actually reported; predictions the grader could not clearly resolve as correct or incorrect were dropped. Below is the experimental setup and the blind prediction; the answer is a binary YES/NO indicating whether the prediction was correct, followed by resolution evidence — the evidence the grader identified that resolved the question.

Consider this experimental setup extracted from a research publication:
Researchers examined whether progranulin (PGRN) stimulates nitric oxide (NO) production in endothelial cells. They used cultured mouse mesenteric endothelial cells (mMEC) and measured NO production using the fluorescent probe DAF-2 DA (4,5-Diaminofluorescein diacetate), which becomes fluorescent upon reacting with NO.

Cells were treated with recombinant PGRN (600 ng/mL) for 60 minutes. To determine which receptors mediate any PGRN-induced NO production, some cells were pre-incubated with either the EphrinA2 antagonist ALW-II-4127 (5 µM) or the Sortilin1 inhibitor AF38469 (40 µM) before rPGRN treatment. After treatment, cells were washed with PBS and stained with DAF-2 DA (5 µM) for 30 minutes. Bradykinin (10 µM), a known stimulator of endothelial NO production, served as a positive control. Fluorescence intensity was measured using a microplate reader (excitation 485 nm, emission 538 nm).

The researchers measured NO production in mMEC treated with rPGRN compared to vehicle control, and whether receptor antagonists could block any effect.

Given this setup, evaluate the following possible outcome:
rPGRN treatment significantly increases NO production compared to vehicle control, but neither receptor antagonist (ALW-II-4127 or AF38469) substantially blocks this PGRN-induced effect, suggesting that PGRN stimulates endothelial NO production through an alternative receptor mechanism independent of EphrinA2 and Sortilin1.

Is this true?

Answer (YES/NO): NO